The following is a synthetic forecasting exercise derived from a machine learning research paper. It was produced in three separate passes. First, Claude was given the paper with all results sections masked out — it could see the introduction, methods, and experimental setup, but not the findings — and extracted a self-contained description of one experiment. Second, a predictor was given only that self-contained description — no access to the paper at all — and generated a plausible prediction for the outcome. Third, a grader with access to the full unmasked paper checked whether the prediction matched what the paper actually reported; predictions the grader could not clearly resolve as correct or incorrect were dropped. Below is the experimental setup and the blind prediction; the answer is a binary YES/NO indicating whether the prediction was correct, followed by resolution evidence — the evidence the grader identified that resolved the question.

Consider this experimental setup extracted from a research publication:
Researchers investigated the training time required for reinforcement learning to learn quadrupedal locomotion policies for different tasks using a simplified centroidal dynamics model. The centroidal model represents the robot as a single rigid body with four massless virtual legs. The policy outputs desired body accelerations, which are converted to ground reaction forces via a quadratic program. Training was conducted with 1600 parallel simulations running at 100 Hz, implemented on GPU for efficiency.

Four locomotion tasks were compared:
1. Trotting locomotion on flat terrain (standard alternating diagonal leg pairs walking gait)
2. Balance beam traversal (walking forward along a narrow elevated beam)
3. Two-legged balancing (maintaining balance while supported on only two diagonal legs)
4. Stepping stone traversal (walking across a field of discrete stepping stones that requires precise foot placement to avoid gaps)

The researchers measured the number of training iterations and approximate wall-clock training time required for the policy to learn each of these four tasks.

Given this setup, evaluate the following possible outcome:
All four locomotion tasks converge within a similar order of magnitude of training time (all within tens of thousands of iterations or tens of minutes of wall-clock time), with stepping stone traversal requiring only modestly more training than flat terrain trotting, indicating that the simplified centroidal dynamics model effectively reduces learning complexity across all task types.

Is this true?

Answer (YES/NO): NO